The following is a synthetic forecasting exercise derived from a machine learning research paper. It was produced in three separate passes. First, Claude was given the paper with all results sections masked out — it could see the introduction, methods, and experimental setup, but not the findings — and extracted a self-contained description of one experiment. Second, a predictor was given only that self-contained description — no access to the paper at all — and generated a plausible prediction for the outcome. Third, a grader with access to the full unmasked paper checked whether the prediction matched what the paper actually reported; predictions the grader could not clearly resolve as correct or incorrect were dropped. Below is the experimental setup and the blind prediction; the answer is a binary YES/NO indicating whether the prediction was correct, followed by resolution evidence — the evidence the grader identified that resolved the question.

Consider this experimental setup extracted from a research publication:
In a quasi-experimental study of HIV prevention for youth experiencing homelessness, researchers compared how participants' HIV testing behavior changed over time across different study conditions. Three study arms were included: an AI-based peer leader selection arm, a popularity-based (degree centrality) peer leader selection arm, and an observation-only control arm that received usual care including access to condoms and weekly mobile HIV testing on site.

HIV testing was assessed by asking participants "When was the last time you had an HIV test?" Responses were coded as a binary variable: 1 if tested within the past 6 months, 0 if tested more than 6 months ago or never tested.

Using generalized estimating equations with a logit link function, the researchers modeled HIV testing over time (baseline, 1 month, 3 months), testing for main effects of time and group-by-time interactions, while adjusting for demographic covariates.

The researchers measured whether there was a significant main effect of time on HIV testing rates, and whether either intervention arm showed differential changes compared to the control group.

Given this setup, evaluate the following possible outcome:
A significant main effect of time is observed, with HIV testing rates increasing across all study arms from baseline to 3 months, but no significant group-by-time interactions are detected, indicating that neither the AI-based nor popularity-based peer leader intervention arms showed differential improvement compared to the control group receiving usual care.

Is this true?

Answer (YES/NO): YES